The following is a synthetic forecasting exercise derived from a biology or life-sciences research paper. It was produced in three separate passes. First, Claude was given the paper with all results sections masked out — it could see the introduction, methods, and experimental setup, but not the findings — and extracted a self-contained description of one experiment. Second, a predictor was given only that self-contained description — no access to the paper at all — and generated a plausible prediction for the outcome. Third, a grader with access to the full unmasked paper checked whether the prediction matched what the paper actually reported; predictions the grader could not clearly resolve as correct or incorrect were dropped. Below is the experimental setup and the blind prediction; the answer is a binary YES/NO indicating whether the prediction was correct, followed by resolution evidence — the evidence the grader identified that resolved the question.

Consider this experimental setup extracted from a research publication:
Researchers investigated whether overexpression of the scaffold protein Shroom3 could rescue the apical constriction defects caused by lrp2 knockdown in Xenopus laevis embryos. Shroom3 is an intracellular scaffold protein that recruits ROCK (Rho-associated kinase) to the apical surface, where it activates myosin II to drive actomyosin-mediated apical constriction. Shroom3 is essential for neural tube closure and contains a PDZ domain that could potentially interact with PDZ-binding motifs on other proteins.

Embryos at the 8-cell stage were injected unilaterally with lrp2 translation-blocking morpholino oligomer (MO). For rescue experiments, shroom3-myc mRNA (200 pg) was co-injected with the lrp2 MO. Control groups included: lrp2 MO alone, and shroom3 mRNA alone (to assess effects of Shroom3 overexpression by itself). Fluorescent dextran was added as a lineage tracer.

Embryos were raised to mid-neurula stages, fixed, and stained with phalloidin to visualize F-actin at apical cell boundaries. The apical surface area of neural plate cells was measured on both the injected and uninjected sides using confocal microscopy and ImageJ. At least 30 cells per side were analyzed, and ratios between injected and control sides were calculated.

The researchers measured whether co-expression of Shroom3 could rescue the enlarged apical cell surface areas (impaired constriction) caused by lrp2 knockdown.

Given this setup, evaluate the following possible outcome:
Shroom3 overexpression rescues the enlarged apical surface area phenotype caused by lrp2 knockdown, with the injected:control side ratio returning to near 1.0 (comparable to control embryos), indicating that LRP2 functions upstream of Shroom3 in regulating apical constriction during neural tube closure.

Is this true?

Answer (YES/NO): NO